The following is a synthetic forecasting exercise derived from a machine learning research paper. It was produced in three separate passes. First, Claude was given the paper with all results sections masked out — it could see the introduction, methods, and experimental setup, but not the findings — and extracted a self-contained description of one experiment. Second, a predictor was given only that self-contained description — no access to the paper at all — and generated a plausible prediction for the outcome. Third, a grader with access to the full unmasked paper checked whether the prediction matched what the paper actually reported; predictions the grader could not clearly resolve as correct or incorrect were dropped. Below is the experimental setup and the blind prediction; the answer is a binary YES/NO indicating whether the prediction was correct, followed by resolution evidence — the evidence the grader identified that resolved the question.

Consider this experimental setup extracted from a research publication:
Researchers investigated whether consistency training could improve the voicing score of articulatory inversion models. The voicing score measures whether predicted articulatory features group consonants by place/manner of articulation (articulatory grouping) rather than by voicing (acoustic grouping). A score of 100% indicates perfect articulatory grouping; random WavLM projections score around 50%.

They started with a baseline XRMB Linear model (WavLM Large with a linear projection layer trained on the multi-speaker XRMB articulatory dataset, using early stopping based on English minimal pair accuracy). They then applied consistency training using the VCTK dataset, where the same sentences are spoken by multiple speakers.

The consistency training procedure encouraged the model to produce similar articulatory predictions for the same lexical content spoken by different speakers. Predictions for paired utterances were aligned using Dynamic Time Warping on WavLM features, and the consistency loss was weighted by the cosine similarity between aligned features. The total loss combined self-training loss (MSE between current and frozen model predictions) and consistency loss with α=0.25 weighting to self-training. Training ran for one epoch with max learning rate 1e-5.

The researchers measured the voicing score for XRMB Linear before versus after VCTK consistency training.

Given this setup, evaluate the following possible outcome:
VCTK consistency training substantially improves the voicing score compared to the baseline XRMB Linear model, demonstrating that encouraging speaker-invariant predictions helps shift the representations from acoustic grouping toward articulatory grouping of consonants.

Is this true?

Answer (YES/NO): NO